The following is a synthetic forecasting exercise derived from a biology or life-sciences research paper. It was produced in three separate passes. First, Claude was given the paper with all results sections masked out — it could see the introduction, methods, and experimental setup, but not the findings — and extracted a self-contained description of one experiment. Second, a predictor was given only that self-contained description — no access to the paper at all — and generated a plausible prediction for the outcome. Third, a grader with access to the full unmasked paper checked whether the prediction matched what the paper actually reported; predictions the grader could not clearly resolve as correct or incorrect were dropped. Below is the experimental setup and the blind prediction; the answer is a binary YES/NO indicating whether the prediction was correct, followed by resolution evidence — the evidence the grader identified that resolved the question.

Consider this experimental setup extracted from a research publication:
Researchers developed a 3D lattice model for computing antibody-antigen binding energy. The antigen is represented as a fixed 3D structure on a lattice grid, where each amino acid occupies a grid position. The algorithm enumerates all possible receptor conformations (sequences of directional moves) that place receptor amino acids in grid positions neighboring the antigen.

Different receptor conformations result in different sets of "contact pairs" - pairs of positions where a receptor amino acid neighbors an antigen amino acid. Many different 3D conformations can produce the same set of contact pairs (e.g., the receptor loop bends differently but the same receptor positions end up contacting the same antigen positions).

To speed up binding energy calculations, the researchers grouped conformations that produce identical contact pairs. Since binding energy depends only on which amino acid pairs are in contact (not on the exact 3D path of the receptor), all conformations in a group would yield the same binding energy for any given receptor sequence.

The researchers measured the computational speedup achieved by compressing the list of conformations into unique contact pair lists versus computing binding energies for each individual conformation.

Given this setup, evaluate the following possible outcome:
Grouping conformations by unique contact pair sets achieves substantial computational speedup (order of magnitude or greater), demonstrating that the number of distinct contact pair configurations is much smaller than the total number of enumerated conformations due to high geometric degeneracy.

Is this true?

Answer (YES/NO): NO